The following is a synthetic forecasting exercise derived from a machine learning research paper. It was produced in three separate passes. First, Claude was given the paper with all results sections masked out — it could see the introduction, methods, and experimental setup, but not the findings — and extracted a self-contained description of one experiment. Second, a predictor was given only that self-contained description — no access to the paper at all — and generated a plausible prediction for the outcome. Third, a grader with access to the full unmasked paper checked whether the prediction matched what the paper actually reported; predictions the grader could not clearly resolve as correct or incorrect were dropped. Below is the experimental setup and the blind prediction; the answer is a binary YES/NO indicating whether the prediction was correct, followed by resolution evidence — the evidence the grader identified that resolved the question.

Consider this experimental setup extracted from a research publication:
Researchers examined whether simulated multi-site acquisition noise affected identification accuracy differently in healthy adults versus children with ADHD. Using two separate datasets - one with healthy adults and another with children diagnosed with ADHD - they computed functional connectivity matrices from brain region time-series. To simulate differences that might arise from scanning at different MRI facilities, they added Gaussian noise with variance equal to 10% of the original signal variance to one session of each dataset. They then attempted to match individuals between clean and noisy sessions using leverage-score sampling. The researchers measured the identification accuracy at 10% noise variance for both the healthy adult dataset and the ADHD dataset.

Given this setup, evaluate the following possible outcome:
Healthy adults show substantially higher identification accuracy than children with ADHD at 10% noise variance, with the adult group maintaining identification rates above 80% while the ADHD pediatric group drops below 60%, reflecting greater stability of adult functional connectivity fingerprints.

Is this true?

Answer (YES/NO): NO